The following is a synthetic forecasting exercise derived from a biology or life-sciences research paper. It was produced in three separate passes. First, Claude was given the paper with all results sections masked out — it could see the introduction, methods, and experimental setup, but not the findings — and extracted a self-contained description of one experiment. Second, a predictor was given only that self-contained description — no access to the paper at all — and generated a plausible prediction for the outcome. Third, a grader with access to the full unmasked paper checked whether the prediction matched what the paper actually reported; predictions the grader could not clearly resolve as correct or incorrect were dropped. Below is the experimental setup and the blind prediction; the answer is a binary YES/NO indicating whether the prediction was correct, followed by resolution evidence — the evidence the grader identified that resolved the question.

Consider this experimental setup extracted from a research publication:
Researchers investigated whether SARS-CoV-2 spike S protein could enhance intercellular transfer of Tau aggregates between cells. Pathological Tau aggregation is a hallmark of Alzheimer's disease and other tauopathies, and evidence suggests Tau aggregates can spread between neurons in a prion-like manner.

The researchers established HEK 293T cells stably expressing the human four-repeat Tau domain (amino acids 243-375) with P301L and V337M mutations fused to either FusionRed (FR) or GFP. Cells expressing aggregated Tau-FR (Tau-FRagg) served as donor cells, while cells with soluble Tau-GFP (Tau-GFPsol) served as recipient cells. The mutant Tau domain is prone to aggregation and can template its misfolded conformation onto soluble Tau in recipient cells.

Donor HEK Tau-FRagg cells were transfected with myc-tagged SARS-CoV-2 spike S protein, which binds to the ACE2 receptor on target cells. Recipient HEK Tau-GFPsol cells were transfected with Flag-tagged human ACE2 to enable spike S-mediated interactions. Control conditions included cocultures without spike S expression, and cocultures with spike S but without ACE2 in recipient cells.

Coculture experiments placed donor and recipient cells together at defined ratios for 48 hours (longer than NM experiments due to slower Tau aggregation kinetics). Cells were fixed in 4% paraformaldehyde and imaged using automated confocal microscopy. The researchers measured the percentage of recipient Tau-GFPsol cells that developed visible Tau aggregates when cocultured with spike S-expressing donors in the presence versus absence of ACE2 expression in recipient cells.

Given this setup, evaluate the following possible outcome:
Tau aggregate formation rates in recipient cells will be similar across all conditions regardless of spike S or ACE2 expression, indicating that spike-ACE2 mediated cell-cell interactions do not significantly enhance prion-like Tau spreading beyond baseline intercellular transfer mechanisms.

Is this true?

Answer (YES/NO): NO